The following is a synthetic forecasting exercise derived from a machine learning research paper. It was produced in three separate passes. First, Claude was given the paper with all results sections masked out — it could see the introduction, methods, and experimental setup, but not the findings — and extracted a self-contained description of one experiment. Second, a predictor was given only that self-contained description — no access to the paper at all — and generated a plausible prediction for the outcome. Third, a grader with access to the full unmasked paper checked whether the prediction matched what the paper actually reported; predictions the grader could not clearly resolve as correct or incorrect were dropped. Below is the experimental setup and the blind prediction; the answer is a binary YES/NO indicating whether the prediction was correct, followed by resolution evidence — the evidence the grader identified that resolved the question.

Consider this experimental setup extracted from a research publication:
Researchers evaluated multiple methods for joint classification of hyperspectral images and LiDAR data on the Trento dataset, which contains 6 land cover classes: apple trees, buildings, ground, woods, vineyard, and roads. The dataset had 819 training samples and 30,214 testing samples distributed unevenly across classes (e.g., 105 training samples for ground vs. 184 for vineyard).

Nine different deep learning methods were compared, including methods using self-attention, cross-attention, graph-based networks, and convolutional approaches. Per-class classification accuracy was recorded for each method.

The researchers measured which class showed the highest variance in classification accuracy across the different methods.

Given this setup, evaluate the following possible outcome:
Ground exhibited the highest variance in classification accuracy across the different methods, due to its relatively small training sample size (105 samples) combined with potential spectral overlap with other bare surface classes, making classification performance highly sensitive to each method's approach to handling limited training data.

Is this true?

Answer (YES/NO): YES